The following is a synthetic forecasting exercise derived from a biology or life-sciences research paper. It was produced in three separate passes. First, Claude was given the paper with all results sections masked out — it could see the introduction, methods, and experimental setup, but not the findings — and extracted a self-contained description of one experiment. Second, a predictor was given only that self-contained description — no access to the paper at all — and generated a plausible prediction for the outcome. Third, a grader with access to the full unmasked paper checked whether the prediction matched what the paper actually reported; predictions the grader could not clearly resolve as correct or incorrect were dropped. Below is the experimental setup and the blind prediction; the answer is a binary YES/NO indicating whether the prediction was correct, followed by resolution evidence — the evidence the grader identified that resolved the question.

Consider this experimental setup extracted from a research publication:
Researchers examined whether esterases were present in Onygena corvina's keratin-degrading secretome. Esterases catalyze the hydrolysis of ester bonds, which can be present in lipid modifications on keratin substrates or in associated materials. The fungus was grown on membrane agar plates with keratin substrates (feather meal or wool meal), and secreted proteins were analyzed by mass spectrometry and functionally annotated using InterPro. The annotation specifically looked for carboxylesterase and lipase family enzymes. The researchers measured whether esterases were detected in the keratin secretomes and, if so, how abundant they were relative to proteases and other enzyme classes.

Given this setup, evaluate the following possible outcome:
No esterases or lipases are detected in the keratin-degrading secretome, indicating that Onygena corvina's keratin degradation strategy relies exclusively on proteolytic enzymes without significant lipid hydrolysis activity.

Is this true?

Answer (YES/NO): NO